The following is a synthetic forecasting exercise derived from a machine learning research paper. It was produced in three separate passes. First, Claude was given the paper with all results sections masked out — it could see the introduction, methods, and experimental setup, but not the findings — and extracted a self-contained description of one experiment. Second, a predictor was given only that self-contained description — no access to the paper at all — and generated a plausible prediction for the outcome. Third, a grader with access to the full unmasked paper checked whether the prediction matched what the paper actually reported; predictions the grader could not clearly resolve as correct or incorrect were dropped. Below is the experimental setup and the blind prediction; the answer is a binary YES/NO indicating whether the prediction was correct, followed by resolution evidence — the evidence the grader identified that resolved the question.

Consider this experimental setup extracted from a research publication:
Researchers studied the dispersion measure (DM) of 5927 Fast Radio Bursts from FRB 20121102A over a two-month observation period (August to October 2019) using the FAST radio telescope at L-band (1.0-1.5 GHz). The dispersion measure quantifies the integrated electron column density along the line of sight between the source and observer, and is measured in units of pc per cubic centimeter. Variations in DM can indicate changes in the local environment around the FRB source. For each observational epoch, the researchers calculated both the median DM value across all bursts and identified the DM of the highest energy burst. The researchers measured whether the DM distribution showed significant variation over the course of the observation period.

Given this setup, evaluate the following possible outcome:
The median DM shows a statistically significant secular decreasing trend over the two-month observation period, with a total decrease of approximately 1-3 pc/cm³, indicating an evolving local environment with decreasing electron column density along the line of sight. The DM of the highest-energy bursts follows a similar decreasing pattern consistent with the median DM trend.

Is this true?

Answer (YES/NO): NO